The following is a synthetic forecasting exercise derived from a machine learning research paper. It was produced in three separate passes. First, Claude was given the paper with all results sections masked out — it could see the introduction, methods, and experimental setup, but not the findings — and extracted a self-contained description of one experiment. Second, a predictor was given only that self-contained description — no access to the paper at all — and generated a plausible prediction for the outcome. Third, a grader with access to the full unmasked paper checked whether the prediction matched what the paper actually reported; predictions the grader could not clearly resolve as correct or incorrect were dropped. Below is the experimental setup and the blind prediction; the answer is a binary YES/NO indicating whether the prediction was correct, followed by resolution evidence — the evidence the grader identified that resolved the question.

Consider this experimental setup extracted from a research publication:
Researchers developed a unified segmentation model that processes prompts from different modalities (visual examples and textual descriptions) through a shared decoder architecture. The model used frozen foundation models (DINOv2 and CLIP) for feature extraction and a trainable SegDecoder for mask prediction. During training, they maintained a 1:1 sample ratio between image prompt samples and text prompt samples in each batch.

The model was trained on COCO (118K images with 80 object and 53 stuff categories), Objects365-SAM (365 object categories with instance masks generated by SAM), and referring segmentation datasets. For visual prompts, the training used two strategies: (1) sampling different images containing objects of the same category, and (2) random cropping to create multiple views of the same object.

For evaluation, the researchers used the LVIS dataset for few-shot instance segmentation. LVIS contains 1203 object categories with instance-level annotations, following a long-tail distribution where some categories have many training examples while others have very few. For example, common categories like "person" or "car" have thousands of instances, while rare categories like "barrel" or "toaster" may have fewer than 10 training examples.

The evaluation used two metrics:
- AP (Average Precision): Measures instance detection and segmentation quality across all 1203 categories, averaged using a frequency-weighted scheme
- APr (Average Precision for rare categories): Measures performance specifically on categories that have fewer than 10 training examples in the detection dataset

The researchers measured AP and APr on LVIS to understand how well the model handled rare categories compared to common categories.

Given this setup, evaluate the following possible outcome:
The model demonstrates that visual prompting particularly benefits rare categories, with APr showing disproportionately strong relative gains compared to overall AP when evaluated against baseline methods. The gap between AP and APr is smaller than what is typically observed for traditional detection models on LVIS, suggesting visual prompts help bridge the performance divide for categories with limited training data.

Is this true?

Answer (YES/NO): YES